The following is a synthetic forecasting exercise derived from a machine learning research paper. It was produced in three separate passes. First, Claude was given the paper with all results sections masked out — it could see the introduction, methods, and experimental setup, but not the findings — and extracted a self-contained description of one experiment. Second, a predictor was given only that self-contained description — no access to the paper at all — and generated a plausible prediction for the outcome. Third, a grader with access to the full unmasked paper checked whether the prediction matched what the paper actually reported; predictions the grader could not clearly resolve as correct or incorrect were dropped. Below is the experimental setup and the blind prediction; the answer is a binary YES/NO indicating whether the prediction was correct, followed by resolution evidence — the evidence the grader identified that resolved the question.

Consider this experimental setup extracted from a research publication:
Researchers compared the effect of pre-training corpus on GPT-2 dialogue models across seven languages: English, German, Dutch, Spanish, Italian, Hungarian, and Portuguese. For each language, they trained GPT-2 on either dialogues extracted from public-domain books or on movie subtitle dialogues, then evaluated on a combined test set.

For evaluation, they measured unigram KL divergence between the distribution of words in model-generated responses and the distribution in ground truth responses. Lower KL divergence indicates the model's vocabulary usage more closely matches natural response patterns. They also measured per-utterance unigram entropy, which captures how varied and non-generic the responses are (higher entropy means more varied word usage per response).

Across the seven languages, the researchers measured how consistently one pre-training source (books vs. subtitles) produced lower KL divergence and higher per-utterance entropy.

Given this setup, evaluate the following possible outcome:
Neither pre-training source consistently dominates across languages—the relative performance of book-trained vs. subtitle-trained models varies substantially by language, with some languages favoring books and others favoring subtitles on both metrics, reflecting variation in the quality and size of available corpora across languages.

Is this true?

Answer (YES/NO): NO